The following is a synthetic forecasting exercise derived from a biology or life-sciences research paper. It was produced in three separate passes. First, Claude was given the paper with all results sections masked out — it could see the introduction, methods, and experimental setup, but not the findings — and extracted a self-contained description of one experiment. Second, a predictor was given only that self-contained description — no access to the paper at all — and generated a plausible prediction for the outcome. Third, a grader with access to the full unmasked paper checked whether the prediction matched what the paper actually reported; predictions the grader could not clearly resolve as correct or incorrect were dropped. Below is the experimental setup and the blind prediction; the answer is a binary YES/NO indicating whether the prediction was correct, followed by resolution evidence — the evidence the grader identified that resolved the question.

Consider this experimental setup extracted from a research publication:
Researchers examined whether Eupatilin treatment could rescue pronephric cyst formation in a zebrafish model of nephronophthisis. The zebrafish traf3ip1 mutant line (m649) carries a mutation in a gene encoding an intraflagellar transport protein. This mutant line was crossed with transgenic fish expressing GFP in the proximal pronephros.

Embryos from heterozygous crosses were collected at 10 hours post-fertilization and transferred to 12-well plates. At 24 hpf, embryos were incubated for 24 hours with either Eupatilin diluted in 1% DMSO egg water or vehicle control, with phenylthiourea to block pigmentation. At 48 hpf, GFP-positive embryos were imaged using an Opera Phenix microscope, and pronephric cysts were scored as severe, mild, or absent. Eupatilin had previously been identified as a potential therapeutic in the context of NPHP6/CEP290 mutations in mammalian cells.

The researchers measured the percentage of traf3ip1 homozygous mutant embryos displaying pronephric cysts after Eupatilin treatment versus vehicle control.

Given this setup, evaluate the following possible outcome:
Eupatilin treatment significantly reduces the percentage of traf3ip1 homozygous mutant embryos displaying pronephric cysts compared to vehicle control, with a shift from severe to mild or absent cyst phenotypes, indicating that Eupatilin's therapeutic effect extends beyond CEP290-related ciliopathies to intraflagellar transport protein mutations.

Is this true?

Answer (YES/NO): NO